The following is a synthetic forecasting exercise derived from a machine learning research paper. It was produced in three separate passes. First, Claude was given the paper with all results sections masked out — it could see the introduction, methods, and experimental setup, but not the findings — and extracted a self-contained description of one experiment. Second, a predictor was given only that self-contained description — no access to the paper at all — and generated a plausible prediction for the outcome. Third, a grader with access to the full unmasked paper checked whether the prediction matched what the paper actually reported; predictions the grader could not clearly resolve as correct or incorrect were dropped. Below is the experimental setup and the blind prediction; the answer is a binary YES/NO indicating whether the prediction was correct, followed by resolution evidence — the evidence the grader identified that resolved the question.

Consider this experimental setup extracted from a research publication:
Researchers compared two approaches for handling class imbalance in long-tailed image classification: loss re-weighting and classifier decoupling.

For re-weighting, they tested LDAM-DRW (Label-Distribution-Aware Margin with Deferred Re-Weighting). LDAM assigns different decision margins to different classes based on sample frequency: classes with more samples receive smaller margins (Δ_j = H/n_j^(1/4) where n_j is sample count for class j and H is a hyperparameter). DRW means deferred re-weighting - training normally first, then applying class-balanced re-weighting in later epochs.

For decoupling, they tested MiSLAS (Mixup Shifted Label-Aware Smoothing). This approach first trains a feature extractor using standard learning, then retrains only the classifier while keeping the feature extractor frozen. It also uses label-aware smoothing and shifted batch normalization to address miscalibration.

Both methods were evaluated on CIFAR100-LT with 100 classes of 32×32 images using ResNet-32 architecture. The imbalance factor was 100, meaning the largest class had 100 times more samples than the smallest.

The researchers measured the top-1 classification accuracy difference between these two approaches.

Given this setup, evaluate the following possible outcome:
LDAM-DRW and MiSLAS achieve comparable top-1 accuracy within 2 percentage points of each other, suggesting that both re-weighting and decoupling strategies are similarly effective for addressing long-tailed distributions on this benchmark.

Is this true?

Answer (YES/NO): NO